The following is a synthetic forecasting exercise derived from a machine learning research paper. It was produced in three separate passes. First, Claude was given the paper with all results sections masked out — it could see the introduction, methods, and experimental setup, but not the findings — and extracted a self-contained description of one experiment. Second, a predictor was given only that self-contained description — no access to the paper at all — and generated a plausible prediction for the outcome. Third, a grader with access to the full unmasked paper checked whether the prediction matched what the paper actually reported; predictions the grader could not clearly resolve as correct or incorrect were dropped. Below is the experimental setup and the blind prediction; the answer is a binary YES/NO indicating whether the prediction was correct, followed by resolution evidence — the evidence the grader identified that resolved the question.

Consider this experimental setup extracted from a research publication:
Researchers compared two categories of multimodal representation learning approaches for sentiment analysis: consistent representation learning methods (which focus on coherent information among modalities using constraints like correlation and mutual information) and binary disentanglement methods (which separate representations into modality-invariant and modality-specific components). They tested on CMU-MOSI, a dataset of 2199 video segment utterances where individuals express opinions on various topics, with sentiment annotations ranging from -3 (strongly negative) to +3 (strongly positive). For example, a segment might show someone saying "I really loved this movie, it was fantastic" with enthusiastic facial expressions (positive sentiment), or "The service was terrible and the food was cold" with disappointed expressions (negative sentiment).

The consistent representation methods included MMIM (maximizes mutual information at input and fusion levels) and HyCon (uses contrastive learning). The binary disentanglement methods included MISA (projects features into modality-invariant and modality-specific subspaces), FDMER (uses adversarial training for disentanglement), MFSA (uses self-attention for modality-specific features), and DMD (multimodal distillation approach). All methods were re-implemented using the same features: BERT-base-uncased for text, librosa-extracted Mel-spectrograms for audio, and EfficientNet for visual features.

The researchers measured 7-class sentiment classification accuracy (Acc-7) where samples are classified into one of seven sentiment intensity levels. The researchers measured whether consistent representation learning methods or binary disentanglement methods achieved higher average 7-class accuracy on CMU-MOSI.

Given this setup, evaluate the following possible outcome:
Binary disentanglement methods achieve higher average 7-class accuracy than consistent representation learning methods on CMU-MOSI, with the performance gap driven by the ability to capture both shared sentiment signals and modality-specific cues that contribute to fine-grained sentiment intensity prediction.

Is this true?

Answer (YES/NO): NO